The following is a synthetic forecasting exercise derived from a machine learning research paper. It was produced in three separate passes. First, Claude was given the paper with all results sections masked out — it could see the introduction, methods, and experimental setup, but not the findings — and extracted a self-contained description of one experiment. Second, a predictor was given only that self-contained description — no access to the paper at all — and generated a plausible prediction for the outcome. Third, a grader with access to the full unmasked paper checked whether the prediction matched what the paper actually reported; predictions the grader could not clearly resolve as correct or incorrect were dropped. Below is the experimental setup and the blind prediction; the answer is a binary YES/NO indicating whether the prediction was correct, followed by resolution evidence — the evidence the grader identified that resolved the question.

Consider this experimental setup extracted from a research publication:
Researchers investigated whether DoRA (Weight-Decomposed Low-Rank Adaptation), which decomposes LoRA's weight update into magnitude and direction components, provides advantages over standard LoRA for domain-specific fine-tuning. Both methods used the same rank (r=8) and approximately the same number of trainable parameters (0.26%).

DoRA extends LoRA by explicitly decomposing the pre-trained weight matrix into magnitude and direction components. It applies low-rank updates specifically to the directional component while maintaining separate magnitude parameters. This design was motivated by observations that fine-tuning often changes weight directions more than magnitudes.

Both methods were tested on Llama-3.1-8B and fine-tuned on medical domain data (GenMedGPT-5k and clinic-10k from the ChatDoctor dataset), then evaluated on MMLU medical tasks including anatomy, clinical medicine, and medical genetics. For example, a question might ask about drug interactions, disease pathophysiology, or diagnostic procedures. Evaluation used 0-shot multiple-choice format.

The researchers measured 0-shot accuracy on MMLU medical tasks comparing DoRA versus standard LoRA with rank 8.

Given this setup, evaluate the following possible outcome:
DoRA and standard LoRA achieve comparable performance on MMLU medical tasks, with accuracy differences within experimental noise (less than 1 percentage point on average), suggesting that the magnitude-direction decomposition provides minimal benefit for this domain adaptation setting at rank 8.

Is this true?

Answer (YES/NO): YES